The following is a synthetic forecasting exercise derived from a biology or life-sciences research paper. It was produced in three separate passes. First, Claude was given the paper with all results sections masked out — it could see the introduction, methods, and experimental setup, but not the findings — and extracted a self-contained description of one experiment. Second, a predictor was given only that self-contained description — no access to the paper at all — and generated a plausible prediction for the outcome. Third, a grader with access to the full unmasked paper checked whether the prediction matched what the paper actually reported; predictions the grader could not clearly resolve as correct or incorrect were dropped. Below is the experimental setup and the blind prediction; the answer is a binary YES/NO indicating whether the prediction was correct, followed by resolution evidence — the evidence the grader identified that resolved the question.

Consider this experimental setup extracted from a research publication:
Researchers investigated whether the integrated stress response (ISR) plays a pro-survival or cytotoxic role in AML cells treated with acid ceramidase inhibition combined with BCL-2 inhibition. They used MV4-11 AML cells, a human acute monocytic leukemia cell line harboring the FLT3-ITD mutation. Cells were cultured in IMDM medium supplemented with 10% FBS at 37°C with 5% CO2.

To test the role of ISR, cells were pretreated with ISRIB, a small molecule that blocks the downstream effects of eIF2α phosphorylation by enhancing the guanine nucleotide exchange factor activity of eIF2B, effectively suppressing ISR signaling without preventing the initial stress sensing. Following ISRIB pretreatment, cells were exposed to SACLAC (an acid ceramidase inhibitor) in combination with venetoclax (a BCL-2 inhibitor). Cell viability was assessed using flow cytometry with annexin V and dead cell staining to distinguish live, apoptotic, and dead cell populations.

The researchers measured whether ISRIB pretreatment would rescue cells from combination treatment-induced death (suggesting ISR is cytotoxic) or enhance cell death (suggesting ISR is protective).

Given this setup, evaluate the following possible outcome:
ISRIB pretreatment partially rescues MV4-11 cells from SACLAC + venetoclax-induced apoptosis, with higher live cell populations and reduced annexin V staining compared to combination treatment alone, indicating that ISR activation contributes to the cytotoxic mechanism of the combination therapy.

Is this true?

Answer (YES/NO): YES